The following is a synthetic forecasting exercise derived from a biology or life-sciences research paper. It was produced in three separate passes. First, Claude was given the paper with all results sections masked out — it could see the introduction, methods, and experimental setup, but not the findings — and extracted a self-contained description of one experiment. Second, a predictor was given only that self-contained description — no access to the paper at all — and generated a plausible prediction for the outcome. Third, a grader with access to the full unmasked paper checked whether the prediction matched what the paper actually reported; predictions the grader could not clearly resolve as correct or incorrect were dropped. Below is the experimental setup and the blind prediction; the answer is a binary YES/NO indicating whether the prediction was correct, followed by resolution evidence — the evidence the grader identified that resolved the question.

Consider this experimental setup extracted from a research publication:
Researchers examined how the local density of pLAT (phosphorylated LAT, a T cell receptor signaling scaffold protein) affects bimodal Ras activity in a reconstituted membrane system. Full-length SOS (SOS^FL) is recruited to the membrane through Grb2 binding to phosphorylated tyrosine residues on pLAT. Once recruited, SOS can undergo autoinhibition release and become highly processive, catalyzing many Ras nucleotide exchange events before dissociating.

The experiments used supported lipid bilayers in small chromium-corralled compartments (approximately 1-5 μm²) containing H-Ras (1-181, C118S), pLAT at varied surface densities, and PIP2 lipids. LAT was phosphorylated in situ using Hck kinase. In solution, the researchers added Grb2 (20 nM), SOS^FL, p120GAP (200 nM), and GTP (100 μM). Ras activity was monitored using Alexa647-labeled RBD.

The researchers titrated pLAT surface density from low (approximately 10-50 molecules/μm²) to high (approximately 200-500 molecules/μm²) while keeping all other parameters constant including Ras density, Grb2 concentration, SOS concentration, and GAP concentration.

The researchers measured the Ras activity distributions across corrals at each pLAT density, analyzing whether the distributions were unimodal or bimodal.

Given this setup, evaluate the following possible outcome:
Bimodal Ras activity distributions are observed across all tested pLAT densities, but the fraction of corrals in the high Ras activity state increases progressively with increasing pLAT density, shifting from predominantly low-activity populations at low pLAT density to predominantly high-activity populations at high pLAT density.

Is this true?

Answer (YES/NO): NO